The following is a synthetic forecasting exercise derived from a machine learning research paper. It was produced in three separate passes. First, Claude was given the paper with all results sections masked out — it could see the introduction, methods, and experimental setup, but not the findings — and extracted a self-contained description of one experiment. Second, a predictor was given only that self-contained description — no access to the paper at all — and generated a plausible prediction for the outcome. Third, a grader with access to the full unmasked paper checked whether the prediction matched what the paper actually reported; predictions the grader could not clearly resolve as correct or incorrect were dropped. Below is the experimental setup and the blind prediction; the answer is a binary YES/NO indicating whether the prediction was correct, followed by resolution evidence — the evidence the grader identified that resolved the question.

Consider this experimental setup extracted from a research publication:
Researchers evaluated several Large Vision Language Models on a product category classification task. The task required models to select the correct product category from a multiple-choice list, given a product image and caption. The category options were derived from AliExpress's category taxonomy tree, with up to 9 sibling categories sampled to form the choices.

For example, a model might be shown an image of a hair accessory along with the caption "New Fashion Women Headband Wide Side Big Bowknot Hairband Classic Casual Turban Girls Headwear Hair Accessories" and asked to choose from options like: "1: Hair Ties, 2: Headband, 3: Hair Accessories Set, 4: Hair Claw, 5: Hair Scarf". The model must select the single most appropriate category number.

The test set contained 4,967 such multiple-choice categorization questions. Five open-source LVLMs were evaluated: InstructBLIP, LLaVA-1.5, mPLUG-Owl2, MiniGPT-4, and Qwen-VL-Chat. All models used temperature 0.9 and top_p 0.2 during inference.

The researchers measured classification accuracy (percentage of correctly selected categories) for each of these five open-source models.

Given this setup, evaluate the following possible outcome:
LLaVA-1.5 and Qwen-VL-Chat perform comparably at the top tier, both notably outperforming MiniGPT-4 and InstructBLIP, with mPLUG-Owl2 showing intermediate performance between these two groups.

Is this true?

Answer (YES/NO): NO